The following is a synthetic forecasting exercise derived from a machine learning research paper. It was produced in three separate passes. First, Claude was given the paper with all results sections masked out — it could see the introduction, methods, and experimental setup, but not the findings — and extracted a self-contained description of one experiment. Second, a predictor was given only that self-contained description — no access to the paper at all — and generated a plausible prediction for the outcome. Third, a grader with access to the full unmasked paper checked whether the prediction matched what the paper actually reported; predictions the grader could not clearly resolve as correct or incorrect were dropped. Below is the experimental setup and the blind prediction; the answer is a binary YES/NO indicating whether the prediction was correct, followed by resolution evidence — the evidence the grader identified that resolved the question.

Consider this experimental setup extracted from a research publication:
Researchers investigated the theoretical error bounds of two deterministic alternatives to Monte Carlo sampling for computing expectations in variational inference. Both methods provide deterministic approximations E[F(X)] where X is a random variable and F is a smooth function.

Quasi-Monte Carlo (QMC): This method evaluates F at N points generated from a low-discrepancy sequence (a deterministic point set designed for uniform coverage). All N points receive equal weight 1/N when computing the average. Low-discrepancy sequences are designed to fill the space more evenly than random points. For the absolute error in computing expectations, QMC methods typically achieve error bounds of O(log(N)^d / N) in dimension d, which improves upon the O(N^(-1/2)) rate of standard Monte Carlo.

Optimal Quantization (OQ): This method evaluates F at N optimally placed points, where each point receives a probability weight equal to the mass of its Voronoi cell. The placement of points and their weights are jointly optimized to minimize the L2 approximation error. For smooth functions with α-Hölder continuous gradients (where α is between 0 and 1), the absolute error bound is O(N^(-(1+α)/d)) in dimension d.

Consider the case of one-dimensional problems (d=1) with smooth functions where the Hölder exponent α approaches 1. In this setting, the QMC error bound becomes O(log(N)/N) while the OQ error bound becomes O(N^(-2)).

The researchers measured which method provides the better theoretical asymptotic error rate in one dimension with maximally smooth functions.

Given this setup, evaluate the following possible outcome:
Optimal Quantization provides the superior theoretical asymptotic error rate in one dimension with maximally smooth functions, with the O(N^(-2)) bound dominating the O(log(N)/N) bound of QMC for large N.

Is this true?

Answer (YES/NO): YES